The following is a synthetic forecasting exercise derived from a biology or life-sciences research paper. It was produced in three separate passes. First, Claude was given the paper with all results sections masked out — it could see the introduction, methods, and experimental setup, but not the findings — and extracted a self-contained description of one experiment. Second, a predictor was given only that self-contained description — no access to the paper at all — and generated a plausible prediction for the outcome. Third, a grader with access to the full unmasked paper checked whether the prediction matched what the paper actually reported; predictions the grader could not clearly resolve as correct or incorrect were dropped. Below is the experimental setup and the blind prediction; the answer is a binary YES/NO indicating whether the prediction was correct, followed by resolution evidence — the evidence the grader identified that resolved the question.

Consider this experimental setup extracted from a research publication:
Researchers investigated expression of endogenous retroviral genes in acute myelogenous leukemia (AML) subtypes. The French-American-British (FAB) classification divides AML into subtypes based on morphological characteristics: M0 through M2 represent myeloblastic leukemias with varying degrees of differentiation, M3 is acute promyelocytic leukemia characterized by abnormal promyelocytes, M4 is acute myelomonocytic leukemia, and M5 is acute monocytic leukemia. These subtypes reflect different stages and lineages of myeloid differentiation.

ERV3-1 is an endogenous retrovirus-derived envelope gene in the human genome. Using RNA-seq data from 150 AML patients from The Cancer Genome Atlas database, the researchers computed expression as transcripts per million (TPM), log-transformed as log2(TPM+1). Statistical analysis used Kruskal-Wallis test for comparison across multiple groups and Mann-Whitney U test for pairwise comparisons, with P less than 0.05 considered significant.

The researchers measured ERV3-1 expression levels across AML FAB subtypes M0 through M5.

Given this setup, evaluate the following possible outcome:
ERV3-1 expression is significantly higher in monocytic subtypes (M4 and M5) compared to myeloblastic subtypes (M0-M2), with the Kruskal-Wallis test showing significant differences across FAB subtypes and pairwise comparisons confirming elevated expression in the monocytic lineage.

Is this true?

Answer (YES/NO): NO